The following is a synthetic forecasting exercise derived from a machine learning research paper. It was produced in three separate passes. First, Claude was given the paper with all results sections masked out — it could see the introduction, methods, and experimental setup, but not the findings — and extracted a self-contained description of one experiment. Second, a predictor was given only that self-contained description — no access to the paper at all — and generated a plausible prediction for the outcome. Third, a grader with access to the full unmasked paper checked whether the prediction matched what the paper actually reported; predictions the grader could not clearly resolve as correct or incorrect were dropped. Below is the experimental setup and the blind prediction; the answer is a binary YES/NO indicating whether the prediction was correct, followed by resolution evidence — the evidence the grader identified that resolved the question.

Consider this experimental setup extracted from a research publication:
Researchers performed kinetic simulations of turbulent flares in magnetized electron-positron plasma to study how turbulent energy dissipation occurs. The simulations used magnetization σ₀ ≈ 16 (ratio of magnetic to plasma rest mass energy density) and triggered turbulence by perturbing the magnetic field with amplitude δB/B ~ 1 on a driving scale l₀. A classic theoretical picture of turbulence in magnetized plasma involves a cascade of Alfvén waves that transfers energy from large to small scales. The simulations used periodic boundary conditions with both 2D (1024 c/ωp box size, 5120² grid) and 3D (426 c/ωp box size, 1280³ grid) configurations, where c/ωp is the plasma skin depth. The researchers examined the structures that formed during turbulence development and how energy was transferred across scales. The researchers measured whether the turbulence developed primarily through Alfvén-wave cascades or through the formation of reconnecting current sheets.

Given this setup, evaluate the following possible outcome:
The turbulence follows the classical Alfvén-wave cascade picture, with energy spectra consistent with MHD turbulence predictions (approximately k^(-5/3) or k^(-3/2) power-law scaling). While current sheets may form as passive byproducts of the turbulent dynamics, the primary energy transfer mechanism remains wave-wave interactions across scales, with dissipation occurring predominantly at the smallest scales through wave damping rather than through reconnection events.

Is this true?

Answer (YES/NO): NO